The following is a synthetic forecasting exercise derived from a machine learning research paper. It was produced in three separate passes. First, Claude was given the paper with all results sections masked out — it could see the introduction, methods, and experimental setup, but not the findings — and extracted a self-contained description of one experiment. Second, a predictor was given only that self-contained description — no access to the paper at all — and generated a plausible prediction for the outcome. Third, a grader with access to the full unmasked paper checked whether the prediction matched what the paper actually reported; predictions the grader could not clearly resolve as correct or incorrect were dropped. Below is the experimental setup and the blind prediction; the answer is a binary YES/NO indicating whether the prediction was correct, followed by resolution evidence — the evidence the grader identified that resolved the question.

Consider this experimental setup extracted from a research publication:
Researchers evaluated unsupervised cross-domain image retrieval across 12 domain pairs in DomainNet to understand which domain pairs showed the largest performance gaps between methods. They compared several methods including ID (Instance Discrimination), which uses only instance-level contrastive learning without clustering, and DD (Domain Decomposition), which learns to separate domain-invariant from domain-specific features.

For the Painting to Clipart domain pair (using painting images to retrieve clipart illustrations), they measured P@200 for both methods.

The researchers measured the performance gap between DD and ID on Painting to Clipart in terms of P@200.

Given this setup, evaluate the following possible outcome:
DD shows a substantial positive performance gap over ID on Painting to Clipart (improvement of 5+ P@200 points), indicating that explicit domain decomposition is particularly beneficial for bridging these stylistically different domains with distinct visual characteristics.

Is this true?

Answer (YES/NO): YES